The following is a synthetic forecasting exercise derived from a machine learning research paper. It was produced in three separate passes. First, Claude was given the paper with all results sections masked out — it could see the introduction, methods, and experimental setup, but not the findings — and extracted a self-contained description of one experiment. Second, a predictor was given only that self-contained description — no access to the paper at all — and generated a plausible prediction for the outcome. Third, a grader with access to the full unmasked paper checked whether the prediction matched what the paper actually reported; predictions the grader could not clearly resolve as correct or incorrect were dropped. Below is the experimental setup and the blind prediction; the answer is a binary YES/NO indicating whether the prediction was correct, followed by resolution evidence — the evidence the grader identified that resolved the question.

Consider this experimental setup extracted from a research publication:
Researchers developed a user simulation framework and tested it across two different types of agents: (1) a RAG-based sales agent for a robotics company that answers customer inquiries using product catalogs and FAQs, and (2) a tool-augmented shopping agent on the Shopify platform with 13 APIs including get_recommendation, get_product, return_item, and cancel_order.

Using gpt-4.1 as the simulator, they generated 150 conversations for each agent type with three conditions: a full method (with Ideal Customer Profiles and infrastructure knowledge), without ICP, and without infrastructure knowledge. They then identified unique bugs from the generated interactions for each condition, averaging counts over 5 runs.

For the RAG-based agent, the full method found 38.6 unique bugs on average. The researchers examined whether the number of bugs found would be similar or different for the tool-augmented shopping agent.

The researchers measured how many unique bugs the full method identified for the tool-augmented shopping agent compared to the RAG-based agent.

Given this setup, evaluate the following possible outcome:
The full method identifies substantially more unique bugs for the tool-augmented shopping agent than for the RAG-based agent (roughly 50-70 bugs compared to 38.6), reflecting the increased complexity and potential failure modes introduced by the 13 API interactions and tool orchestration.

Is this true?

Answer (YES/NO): NO